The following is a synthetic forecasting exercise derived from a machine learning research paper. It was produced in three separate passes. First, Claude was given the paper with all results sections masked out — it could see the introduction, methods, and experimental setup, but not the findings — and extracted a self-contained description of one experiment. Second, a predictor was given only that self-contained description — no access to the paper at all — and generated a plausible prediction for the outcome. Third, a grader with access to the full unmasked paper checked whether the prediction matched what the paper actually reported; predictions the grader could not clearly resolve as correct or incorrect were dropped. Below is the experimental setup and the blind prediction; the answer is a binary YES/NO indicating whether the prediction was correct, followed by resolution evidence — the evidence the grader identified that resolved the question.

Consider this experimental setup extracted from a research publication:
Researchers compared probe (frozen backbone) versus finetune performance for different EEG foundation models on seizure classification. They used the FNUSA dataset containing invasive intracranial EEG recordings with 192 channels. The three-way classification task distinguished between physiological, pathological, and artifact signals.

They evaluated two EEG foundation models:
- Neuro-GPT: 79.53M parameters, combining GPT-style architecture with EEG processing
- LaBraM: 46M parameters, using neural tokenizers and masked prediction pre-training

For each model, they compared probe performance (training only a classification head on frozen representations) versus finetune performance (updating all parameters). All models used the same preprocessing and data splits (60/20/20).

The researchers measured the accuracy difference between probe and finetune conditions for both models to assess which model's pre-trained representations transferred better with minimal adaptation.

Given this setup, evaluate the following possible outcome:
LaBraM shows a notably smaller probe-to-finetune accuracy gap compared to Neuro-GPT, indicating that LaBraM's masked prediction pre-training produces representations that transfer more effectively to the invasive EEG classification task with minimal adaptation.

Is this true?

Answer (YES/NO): YES